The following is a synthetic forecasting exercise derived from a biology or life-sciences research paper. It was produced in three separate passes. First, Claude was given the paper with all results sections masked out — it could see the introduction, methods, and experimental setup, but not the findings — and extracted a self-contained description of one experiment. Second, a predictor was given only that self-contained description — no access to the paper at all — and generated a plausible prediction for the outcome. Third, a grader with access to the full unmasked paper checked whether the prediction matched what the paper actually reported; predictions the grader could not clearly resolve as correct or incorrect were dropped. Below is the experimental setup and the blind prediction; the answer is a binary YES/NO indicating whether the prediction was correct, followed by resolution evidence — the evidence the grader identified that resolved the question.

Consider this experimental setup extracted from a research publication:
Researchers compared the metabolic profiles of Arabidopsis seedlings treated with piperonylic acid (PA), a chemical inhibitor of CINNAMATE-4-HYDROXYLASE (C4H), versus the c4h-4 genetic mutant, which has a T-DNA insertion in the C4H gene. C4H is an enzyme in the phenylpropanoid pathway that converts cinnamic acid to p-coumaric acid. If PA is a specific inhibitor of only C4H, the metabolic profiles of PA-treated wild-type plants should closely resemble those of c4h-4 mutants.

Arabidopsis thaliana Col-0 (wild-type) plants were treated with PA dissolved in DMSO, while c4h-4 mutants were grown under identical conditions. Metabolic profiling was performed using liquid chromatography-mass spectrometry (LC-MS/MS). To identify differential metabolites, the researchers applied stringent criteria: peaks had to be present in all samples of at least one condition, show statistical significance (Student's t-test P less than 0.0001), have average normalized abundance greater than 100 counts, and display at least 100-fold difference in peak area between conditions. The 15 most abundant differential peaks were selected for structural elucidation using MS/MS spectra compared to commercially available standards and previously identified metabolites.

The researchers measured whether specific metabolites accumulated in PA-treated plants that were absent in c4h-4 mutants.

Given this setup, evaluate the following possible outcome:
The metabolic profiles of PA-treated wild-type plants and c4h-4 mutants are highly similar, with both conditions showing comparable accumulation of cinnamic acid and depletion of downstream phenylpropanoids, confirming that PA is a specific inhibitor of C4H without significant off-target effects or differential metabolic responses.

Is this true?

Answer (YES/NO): NO